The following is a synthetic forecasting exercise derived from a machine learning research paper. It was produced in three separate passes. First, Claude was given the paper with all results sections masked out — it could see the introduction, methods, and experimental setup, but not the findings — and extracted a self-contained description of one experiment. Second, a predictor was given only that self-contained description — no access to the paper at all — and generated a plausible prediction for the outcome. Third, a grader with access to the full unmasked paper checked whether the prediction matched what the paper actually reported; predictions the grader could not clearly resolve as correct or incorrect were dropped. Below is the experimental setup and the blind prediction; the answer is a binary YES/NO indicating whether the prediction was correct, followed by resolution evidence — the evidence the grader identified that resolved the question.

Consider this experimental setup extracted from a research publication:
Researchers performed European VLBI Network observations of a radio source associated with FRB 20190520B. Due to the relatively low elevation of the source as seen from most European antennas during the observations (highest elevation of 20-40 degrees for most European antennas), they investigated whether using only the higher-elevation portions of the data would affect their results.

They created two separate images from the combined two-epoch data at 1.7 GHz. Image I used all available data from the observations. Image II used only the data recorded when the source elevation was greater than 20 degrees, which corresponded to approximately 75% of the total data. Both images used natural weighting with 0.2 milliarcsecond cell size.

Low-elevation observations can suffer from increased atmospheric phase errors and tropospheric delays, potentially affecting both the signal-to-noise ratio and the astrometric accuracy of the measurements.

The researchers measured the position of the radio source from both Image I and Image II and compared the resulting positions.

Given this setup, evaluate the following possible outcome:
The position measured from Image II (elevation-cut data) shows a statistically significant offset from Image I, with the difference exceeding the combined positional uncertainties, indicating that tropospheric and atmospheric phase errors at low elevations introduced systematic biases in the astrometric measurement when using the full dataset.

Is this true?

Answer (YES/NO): NO